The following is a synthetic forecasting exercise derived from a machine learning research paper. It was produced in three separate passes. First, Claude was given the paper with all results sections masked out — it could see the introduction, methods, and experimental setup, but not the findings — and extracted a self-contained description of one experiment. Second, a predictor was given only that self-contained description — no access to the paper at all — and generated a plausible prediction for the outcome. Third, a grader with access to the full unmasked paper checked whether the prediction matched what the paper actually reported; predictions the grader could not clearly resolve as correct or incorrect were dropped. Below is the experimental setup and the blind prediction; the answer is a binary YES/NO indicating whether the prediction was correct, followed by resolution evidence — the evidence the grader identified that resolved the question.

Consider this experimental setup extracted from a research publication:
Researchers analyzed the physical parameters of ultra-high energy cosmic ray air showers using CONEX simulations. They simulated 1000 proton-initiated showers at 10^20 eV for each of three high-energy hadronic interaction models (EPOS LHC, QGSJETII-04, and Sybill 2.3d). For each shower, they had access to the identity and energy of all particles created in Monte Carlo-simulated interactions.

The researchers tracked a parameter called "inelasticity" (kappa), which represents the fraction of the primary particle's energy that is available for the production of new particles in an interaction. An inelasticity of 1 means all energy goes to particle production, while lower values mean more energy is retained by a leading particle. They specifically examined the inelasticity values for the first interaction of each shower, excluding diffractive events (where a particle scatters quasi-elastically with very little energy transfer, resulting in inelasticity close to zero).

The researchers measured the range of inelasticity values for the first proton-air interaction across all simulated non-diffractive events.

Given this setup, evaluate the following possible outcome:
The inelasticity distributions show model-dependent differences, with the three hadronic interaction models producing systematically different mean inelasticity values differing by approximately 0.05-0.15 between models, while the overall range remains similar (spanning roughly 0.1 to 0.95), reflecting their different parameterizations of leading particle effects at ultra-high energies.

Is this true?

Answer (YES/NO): NO